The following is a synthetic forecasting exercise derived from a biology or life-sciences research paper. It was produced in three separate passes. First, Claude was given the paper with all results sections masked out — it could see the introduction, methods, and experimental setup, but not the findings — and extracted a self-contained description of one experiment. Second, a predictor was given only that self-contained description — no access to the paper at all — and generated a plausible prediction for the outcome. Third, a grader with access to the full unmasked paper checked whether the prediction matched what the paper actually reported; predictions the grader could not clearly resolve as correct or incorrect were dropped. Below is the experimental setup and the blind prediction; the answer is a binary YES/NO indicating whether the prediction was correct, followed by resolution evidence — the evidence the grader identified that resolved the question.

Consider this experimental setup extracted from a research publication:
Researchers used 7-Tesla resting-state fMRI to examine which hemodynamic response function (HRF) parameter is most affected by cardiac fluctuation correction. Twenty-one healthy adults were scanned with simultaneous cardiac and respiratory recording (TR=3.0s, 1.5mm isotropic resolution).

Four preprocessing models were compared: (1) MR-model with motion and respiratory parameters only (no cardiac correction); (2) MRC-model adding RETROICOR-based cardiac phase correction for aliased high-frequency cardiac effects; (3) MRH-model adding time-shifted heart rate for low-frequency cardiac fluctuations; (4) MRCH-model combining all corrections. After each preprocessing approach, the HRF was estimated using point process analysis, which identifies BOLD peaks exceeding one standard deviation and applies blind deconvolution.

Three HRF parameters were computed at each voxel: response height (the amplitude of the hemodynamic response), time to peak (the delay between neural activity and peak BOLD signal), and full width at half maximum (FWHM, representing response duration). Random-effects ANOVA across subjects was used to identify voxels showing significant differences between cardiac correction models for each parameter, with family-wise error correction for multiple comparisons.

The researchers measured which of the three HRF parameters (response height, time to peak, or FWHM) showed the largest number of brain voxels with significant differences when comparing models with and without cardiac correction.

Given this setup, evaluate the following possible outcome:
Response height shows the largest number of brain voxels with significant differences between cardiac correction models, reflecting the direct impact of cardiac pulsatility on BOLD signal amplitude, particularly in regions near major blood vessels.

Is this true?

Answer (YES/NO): YES